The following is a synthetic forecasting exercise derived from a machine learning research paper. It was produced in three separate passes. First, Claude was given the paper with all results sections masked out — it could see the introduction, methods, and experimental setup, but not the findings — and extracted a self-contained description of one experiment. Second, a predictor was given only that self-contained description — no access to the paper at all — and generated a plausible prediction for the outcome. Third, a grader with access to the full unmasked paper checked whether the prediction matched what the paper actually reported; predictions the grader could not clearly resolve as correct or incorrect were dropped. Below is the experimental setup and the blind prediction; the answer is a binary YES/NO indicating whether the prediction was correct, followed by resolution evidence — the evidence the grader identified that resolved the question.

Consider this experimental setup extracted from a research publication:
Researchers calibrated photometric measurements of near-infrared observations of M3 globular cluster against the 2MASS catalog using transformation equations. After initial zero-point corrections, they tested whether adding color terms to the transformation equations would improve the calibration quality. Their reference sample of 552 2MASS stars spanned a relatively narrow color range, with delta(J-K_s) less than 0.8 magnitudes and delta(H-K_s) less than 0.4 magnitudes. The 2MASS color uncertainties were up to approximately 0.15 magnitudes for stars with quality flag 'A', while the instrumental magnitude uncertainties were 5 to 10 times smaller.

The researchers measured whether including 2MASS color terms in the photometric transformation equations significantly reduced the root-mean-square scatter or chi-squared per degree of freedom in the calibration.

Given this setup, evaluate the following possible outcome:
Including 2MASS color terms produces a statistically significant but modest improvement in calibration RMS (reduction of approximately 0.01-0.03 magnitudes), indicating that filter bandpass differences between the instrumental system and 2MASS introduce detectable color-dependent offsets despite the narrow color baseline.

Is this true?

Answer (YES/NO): NO